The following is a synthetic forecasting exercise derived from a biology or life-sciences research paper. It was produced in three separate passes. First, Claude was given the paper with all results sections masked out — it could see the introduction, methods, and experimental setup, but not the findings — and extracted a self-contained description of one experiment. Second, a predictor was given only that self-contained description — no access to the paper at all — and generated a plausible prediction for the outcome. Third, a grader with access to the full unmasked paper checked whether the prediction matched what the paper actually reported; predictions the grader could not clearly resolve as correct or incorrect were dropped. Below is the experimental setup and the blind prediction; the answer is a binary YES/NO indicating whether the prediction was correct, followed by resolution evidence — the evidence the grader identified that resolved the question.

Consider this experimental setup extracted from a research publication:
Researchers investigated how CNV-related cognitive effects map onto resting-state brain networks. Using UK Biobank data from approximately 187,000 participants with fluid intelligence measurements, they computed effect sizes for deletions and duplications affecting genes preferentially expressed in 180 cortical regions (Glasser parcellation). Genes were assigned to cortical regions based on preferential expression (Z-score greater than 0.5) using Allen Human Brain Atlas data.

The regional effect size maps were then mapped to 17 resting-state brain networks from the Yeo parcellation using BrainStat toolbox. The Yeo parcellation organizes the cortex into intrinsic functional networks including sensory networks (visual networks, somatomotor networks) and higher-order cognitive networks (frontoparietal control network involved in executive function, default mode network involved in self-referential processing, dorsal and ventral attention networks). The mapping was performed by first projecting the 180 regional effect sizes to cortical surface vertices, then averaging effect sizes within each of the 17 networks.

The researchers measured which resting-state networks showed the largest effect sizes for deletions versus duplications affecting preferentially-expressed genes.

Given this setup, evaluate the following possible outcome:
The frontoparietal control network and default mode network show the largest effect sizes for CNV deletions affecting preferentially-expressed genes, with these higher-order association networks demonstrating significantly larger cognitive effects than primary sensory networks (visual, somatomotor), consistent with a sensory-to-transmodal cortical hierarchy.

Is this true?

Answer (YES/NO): NO